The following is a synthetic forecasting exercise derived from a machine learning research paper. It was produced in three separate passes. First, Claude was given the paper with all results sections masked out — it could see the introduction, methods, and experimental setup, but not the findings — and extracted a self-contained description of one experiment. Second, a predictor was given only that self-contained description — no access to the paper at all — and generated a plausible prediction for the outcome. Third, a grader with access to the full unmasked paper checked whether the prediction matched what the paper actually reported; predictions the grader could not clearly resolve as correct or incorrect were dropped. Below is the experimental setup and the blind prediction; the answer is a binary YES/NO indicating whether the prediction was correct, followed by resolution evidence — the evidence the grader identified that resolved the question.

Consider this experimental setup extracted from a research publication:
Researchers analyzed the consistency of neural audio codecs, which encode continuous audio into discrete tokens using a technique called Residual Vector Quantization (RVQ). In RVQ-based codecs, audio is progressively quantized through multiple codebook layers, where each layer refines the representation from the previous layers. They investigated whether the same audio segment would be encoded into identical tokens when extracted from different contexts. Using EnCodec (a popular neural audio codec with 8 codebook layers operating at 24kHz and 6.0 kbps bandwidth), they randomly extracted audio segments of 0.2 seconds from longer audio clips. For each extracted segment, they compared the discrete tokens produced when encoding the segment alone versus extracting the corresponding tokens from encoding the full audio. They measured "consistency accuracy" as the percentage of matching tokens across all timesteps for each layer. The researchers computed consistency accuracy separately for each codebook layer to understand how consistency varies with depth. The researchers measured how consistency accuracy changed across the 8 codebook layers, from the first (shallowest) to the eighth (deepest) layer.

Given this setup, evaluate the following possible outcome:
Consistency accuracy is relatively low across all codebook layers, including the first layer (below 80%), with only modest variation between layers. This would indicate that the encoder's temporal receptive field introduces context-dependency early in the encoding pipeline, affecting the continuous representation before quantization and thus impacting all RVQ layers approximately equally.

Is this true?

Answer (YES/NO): NO